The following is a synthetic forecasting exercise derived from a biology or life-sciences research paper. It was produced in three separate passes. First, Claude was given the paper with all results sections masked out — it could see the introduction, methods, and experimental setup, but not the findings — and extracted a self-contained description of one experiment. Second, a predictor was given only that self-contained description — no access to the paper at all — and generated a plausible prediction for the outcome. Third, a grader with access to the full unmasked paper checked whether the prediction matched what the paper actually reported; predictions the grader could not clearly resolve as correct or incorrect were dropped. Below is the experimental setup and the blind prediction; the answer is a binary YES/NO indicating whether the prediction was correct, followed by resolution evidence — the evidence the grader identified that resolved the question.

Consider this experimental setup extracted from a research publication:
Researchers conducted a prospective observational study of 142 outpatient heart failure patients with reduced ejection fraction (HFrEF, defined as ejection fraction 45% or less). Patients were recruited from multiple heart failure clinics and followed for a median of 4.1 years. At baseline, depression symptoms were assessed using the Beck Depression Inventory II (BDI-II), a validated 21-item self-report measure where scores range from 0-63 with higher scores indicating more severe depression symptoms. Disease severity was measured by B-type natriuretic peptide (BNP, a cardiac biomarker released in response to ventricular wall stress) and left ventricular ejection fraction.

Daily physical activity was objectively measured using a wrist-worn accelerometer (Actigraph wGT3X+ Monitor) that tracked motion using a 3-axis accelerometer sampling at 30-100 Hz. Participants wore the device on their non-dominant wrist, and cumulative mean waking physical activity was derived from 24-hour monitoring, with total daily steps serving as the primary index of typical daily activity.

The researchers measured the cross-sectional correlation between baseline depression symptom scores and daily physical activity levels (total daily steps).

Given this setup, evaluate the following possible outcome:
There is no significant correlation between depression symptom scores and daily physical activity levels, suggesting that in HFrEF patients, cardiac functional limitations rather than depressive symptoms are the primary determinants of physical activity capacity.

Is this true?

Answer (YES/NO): NO